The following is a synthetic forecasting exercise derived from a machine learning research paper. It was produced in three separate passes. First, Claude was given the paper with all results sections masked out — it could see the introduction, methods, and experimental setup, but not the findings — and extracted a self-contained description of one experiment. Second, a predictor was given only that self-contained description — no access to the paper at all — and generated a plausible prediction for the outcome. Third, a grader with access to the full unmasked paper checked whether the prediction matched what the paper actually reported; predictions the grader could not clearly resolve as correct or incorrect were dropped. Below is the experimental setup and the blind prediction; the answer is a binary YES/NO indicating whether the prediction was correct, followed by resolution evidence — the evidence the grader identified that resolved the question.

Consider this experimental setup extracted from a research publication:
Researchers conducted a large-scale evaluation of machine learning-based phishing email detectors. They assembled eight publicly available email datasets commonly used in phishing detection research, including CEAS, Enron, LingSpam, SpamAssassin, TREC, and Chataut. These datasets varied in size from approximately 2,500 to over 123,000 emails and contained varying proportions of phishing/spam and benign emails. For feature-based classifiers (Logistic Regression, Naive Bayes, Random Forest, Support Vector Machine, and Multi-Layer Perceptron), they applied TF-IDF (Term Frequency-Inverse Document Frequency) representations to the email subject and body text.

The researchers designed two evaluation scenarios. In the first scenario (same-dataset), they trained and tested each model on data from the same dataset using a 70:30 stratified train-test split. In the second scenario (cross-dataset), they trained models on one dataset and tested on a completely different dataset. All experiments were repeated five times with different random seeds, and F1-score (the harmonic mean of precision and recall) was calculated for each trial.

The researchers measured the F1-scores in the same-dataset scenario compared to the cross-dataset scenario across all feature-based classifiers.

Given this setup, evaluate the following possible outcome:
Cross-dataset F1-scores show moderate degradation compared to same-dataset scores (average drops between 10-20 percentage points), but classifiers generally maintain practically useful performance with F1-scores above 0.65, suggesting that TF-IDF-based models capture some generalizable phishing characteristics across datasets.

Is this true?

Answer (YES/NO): NO